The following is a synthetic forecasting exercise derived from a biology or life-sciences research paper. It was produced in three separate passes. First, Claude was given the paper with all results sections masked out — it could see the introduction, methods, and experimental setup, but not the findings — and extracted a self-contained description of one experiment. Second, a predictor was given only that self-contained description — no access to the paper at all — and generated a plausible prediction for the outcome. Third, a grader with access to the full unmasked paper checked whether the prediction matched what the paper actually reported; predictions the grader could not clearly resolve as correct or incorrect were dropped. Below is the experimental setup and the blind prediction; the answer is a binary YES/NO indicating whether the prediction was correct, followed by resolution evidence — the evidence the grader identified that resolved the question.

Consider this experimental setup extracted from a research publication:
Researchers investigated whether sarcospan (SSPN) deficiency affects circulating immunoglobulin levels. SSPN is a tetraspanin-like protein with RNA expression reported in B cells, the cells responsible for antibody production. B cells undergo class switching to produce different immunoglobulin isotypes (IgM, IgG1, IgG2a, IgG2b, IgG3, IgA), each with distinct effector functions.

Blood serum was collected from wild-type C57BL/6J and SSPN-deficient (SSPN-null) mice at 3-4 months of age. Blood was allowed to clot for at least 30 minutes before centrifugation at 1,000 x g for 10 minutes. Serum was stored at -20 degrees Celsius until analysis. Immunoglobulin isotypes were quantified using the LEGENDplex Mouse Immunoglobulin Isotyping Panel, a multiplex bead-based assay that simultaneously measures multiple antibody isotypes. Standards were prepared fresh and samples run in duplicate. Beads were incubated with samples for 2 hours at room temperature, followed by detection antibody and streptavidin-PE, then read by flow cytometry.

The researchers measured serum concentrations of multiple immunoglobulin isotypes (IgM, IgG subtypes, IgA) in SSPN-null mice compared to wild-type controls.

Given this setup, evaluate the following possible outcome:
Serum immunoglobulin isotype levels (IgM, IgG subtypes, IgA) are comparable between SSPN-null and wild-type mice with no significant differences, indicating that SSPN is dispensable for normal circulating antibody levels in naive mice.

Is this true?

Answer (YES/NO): NO